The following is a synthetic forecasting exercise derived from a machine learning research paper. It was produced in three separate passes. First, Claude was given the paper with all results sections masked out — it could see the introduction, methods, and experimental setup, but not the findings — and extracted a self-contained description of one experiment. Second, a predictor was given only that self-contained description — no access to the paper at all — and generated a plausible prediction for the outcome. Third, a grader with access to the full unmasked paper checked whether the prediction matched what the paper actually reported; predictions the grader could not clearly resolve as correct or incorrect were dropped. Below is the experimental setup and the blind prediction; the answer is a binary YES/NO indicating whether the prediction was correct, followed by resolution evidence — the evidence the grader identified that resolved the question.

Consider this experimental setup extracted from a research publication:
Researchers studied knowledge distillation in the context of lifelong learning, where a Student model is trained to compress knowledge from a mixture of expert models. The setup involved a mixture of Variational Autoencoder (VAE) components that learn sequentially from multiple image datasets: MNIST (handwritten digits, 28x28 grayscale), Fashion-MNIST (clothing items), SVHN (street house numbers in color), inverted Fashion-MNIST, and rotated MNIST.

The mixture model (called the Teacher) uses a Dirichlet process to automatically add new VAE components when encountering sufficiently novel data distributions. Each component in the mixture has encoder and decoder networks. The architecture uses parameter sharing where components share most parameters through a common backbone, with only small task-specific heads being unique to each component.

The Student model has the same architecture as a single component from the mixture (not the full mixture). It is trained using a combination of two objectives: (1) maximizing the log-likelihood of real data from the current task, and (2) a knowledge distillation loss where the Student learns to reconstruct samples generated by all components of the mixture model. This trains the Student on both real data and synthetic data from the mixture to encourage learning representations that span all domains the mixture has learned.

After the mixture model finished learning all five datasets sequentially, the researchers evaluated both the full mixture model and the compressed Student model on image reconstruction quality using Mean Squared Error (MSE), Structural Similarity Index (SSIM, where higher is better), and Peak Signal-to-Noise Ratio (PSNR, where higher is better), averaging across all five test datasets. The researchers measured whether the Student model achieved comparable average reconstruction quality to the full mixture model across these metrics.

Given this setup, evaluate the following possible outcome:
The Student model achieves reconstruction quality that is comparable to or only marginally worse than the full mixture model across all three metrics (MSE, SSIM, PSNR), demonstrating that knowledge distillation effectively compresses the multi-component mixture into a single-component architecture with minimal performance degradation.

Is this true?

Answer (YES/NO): NO